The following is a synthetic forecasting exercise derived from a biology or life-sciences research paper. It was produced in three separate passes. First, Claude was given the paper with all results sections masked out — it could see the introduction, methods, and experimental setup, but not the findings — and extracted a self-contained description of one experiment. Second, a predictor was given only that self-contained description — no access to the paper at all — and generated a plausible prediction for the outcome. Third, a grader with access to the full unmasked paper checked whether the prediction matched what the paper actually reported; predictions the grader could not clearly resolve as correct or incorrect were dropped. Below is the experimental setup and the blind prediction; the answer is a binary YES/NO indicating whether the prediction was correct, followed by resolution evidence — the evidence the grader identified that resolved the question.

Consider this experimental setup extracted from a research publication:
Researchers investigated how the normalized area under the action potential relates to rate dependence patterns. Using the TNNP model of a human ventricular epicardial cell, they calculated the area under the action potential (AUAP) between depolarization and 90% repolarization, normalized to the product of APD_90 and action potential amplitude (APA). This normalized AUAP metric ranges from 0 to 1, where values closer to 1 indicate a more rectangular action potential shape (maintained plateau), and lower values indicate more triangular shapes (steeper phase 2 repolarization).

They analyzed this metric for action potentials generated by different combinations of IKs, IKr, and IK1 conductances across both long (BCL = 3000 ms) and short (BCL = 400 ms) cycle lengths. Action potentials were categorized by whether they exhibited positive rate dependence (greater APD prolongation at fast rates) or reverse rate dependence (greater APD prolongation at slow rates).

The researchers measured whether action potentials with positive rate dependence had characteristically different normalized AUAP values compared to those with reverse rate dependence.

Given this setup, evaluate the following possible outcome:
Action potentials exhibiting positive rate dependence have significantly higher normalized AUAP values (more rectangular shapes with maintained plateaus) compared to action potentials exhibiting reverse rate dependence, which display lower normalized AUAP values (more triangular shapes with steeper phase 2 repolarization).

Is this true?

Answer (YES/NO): NO